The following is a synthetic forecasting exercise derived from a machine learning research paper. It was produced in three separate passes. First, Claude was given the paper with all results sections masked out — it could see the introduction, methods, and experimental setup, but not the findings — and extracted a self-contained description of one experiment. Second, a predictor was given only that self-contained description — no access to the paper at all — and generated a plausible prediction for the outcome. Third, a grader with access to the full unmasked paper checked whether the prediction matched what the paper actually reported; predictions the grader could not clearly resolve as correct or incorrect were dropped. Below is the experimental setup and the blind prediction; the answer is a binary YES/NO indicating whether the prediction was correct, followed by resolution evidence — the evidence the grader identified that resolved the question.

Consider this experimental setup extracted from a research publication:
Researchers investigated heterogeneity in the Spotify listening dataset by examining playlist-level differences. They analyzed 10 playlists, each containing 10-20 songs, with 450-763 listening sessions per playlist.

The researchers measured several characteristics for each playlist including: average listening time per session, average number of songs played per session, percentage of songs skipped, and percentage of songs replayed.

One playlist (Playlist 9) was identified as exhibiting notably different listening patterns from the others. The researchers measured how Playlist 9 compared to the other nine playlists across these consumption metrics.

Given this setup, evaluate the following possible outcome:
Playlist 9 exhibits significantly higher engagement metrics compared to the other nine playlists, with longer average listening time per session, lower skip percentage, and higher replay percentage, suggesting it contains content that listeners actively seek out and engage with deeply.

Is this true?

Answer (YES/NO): NO